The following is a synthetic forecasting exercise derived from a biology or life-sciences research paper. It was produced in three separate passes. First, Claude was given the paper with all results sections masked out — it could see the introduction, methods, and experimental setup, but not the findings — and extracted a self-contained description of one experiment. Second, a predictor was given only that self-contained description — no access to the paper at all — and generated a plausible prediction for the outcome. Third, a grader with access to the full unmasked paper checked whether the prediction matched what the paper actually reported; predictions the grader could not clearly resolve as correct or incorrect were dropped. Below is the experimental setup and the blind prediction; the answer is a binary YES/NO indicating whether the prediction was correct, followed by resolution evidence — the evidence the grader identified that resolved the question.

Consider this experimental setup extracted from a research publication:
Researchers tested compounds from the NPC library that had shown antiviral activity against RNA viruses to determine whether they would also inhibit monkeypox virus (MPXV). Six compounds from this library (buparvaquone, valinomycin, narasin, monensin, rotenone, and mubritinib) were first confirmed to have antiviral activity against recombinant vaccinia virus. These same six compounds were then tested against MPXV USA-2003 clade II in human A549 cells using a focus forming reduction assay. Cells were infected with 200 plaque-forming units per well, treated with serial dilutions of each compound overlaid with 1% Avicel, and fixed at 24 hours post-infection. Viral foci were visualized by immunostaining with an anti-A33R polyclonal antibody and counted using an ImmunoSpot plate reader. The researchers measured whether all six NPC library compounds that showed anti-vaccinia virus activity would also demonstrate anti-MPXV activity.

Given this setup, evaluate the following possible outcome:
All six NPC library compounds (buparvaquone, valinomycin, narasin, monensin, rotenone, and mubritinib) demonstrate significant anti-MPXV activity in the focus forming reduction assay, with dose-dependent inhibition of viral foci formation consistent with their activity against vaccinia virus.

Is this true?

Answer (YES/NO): YES